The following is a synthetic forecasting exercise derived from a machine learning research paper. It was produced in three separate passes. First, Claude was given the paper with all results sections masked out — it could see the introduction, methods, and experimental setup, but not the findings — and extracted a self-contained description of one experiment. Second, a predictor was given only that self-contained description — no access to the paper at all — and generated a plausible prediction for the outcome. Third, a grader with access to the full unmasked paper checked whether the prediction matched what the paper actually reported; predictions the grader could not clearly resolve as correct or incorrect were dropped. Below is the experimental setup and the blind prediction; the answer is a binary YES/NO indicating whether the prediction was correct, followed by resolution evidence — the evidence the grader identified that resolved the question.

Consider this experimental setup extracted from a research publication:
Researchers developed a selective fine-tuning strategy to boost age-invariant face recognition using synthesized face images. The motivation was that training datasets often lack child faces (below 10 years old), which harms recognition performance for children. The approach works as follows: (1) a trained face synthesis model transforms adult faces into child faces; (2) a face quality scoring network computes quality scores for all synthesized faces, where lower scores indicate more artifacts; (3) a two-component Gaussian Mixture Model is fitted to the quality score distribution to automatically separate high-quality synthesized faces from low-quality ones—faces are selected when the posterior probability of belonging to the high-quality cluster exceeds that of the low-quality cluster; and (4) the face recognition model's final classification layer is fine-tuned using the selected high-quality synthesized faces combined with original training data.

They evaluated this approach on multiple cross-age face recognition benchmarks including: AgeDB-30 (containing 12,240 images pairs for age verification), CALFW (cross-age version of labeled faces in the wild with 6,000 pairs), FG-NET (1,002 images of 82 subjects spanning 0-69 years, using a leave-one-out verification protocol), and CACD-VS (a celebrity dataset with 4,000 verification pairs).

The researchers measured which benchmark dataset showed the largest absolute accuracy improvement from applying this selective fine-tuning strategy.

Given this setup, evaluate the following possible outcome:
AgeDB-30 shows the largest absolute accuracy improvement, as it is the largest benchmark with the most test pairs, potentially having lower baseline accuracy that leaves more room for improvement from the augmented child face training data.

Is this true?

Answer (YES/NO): NO